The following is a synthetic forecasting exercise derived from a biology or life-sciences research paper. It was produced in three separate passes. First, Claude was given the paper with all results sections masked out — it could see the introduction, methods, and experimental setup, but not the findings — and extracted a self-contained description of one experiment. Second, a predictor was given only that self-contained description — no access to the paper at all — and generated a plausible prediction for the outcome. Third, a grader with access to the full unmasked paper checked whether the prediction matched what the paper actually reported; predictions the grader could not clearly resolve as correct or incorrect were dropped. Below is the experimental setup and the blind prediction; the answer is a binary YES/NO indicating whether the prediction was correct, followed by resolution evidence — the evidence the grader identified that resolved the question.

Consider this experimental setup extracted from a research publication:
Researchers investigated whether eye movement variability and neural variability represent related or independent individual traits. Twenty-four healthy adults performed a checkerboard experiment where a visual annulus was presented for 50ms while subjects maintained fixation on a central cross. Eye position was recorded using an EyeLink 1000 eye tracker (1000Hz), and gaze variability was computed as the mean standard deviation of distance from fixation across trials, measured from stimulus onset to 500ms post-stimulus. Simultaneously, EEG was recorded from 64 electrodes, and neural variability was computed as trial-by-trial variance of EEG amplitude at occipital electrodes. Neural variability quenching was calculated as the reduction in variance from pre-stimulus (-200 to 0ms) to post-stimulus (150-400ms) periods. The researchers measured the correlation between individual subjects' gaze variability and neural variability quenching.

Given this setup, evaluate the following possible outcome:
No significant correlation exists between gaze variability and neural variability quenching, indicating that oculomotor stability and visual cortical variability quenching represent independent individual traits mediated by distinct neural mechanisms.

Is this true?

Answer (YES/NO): YES